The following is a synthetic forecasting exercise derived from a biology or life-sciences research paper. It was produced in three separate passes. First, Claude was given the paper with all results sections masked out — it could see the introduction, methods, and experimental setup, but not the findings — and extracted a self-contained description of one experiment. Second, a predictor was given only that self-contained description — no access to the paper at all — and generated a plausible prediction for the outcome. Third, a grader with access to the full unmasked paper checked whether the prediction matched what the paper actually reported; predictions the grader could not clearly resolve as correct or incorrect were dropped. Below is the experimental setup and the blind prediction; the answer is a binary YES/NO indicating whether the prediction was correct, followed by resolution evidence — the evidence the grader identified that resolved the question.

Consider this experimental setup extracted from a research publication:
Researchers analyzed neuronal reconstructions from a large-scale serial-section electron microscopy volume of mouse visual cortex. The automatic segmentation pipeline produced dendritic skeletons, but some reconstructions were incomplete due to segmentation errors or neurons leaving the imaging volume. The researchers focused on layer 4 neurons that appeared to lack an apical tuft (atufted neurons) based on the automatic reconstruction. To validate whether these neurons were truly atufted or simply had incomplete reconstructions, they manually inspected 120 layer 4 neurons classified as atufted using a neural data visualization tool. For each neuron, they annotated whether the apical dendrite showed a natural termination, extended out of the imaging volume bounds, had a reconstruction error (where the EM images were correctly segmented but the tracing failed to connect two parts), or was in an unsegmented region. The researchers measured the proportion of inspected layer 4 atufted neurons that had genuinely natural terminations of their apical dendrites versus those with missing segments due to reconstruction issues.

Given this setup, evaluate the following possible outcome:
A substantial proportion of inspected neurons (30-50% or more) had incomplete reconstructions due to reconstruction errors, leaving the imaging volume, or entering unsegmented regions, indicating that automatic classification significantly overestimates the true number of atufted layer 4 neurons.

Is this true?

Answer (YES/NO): NO